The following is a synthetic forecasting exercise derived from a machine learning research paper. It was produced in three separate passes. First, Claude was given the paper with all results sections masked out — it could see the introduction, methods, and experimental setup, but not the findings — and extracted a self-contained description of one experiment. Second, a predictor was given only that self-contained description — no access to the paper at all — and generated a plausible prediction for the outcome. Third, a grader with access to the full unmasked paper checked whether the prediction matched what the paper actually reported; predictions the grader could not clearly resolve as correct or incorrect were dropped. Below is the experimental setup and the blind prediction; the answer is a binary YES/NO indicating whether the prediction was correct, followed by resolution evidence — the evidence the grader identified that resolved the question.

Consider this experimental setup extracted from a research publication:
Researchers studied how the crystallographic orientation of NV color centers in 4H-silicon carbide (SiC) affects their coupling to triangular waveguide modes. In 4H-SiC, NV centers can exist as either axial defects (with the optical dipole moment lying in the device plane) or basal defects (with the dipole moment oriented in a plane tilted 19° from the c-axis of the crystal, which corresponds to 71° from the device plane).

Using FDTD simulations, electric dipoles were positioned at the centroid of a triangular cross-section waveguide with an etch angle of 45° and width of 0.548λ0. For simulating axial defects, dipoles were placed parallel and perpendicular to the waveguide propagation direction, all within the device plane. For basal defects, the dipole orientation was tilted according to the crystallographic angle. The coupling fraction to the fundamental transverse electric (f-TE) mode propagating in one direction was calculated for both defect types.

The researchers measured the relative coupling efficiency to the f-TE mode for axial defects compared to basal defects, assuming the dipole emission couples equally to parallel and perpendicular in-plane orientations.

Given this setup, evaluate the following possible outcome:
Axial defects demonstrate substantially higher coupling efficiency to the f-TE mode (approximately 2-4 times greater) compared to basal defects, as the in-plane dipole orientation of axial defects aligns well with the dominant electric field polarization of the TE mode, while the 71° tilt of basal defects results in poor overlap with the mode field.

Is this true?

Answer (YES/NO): YES